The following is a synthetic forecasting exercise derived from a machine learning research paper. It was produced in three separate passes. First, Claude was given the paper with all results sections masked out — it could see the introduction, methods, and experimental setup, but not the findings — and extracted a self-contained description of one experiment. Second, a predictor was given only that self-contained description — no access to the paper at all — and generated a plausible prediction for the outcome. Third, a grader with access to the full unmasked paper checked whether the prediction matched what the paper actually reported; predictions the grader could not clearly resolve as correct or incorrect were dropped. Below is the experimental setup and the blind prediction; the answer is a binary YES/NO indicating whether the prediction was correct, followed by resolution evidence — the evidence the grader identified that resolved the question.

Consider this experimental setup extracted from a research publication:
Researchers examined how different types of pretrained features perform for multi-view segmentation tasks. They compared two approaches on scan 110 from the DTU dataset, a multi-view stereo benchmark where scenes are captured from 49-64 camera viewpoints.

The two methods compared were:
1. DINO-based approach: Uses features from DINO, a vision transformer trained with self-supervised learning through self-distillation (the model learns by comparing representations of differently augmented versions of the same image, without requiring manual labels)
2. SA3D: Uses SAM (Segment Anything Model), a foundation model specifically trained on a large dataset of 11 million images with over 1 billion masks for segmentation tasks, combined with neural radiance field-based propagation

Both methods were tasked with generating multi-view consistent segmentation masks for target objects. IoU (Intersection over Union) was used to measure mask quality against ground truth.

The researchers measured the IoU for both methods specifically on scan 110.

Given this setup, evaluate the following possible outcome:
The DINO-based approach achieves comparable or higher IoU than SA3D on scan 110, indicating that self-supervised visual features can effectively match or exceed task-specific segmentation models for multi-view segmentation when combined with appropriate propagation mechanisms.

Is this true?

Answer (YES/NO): YES